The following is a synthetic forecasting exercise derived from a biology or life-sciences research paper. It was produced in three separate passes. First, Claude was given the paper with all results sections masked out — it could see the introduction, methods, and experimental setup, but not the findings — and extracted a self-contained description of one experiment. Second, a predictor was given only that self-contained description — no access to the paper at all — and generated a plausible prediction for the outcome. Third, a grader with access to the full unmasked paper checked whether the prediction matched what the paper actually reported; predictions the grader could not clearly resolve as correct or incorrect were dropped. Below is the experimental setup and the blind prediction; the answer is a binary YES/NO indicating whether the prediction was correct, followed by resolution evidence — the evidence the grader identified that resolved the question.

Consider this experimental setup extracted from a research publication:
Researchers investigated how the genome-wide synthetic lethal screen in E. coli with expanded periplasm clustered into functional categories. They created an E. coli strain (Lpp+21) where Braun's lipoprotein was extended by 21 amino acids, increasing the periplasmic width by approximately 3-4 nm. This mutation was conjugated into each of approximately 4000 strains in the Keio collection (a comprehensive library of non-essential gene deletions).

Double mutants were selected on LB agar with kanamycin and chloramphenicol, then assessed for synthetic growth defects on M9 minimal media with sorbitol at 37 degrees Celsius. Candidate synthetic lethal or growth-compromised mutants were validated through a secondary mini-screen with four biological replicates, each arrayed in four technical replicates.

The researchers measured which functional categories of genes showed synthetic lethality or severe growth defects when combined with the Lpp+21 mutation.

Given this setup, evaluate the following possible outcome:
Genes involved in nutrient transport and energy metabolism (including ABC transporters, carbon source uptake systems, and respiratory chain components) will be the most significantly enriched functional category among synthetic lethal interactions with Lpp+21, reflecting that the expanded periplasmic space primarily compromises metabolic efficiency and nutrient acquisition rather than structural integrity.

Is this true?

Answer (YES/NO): NO